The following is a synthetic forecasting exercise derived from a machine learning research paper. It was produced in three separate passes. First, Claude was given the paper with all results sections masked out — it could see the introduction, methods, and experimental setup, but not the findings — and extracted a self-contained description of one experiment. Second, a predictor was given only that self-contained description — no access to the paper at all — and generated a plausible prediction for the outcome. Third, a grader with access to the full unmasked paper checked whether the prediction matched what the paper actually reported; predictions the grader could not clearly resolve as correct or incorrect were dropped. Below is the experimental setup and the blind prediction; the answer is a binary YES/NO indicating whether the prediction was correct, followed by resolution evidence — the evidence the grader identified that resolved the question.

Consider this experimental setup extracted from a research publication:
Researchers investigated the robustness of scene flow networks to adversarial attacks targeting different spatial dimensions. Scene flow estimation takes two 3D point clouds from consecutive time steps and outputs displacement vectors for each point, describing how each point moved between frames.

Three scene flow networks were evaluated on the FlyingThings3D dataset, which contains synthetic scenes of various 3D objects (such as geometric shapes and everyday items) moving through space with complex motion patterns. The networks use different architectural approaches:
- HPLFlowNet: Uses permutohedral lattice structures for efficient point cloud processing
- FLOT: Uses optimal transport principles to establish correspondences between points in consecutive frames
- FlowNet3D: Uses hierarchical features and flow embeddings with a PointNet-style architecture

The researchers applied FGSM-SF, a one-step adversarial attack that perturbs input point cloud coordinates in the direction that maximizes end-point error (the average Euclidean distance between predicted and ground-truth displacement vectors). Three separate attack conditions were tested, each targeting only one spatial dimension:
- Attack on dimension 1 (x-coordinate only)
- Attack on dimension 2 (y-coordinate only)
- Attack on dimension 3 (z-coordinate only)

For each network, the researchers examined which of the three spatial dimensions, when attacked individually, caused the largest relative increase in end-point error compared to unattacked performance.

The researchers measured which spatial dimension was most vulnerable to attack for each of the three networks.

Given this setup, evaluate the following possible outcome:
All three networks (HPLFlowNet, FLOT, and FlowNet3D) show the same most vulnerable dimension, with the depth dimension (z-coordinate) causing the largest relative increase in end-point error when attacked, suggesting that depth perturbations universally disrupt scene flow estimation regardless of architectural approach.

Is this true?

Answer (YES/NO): NO